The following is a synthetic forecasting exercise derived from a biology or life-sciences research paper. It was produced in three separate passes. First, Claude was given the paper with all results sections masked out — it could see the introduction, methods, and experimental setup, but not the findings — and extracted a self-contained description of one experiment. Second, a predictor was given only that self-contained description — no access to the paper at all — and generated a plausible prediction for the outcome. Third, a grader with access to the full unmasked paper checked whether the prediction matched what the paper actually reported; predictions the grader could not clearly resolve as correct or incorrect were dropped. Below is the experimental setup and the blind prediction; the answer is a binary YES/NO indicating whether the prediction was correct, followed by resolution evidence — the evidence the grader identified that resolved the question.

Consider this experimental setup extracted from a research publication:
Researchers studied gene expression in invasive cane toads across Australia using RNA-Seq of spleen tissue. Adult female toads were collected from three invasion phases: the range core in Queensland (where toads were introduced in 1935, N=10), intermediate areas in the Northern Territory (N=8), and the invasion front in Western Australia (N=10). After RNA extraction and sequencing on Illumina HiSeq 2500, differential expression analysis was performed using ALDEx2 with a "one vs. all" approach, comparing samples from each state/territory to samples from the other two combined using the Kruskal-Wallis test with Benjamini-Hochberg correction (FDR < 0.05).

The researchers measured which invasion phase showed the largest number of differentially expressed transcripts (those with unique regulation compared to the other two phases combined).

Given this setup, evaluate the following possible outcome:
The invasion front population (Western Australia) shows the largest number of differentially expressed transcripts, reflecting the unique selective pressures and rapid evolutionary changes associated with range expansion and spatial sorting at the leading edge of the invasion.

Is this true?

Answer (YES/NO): NO